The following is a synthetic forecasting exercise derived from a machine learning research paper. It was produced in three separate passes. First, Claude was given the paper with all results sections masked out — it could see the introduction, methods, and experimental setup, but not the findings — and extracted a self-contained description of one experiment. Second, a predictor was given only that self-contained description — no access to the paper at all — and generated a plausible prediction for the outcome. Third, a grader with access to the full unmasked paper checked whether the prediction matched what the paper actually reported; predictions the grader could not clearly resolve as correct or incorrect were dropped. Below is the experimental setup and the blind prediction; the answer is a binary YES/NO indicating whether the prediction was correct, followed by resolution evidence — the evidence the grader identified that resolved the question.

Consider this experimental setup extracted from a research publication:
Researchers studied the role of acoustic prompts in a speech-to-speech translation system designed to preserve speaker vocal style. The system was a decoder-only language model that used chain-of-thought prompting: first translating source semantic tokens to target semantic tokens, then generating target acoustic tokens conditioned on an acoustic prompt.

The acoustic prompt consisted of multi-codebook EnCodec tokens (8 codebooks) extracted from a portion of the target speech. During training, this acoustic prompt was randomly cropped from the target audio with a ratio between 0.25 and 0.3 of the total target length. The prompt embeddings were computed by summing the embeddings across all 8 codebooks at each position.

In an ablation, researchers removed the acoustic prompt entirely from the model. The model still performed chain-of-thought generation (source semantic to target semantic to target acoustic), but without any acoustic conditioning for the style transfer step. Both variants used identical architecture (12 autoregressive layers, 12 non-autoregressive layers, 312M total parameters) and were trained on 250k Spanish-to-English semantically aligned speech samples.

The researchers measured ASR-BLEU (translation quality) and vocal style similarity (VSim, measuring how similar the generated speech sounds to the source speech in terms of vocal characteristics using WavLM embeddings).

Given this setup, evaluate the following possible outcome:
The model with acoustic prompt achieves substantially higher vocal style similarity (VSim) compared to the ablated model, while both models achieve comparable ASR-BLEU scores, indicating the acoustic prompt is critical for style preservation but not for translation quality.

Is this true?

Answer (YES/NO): NO